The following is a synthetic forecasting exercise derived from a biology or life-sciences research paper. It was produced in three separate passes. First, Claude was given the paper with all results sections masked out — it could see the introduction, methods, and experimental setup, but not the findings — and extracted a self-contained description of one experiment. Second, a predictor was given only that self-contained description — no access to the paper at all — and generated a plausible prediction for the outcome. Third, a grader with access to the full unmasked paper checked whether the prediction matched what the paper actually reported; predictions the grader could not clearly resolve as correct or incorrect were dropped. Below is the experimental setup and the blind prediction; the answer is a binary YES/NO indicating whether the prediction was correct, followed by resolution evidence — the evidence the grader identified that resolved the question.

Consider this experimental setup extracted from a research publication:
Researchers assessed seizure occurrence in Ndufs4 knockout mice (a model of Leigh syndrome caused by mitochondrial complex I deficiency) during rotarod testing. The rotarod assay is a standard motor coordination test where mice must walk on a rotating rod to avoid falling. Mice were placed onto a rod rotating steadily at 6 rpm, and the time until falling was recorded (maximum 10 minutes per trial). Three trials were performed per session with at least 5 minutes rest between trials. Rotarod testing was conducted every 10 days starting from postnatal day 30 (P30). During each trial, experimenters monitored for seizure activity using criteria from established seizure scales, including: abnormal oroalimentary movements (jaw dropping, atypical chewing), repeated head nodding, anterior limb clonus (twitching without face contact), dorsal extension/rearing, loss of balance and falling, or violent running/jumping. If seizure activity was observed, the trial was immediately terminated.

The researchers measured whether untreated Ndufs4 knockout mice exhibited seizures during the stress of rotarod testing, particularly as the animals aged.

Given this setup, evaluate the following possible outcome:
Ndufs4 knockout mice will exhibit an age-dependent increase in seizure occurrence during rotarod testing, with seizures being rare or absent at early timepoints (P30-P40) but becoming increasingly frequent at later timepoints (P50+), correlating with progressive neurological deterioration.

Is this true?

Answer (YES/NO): NO